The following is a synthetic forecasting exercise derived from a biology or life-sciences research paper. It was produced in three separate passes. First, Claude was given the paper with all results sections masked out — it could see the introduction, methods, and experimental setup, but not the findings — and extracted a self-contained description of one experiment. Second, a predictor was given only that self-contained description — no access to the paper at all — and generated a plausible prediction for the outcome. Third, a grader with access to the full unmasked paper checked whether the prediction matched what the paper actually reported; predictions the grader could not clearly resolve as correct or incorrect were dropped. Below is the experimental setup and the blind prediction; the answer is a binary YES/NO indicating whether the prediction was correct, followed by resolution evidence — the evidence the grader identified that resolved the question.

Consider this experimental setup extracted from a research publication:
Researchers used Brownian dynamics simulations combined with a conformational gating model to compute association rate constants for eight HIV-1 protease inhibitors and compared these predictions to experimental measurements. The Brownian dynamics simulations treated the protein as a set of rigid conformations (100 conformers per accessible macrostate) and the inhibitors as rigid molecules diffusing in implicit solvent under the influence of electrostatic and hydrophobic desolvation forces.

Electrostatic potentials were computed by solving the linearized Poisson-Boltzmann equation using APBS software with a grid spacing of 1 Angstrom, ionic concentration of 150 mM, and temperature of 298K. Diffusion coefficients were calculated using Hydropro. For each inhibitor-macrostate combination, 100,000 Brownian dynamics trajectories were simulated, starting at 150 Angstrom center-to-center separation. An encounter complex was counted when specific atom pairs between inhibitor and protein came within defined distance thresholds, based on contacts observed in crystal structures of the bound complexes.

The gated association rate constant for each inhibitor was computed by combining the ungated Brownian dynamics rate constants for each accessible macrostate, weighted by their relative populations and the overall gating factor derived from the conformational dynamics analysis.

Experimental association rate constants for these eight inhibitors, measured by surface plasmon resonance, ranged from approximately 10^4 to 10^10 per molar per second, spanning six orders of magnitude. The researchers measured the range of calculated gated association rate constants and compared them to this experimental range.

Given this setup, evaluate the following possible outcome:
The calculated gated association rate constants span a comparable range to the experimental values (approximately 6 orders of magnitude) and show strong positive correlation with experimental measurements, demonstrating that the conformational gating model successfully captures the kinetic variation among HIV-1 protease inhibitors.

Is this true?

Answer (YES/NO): NO